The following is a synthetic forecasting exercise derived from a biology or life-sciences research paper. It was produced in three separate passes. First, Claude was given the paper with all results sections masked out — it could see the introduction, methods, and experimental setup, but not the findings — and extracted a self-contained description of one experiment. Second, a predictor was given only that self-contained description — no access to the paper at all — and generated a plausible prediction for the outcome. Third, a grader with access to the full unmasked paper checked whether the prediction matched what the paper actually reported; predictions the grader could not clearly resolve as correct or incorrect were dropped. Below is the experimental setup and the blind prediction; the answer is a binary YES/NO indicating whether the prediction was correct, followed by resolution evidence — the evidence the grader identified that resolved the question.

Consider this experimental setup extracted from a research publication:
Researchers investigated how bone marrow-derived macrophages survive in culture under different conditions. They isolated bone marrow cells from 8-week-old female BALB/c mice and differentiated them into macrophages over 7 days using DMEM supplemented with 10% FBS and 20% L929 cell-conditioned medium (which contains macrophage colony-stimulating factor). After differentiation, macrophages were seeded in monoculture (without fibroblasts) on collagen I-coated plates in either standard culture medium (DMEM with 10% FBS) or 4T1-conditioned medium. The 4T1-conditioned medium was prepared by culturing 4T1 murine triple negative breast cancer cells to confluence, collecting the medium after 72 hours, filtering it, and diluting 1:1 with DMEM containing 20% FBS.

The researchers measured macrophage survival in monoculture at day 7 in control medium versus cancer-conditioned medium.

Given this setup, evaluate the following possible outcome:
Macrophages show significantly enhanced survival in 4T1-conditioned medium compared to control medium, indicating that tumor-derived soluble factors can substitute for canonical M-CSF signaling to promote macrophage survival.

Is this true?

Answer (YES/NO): YES